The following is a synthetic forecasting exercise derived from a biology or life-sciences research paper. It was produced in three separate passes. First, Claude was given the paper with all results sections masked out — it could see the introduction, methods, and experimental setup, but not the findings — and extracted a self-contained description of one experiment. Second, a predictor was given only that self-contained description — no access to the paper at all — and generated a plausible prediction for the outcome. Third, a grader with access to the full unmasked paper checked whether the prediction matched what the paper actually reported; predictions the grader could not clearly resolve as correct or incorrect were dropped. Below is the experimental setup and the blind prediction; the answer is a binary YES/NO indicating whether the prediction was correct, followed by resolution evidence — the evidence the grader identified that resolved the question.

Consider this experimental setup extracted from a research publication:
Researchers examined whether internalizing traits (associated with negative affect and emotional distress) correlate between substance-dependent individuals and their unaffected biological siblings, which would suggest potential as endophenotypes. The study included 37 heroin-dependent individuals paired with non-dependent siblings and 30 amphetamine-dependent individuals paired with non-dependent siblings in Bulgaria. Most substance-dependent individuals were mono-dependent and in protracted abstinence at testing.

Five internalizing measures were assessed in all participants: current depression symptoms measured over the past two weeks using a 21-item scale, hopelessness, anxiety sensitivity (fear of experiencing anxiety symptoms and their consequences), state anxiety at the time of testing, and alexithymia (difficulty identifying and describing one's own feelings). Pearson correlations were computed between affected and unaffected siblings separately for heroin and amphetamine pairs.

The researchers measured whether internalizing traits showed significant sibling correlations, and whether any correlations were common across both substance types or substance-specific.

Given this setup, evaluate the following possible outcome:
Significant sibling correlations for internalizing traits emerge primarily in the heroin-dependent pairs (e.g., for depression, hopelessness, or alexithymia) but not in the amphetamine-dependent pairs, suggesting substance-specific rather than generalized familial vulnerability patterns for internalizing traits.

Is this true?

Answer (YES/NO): NO